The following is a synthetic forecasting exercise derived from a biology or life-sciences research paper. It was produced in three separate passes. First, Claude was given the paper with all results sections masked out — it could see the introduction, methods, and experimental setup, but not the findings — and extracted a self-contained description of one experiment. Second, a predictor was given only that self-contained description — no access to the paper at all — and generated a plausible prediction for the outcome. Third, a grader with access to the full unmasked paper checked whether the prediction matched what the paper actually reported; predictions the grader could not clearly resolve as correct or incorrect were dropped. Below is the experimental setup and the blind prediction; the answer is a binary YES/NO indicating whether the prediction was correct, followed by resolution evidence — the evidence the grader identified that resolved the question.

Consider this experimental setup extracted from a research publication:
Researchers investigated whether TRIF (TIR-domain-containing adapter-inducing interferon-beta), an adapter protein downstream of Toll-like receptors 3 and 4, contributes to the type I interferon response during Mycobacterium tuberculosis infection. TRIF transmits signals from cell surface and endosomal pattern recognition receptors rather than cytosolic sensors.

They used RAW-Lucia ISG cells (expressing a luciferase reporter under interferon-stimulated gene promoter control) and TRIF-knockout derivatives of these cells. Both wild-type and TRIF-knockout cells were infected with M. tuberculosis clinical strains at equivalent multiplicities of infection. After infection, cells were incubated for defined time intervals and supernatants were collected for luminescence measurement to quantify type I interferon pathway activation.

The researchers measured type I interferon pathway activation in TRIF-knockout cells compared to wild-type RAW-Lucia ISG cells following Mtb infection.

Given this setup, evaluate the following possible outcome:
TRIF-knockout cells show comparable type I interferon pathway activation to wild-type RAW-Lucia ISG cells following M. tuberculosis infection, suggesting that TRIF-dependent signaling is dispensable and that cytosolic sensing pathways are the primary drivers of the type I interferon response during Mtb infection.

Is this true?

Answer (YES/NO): NO